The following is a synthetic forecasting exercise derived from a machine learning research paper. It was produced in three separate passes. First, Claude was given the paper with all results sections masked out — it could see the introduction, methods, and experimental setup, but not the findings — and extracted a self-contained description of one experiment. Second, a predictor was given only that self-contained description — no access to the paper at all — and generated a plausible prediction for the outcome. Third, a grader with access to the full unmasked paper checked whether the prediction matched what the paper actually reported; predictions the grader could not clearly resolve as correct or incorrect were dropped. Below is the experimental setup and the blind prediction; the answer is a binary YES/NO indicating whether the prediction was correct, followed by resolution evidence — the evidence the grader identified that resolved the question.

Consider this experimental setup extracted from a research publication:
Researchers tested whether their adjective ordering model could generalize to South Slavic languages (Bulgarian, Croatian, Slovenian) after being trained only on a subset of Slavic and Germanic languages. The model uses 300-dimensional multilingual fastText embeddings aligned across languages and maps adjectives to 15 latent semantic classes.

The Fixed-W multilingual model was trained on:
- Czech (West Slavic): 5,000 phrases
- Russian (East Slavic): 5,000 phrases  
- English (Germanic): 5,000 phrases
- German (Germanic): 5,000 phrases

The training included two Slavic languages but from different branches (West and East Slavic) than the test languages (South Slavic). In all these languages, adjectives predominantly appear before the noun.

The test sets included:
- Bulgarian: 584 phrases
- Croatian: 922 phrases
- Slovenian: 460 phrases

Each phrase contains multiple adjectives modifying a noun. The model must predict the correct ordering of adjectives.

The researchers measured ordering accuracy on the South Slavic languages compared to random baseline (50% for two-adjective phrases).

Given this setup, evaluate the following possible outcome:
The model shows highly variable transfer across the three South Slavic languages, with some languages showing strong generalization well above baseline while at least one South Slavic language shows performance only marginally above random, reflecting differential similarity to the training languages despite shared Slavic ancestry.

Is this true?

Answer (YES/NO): NO